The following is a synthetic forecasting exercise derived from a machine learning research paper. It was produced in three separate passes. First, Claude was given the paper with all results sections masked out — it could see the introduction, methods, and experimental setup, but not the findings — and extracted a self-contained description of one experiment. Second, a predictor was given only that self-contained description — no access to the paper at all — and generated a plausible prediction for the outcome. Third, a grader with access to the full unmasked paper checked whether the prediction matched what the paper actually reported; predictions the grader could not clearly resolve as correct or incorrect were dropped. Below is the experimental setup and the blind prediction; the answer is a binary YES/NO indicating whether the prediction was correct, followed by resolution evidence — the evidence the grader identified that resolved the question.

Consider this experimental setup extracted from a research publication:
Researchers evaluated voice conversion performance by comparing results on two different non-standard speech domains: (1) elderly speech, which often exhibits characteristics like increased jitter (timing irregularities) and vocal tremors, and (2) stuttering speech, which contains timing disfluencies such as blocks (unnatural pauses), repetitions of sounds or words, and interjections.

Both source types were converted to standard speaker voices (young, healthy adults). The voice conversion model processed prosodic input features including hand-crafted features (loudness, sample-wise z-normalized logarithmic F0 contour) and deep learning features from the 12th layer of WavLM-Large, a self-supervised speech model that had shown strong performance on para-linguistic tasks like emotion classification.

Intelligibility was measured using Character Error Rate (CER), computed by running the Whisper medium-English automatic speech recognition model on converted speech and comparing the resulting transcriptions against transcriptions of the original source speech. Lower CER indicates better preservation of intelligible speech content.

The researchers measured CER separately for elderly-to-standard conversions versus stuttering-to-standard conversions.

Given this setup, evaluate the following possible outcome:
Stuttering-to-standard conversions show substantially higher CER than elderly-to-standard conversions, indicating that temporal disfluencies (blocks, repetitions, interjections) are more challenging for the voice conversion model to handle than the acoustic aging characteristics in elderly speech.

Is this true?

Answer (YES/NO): NO